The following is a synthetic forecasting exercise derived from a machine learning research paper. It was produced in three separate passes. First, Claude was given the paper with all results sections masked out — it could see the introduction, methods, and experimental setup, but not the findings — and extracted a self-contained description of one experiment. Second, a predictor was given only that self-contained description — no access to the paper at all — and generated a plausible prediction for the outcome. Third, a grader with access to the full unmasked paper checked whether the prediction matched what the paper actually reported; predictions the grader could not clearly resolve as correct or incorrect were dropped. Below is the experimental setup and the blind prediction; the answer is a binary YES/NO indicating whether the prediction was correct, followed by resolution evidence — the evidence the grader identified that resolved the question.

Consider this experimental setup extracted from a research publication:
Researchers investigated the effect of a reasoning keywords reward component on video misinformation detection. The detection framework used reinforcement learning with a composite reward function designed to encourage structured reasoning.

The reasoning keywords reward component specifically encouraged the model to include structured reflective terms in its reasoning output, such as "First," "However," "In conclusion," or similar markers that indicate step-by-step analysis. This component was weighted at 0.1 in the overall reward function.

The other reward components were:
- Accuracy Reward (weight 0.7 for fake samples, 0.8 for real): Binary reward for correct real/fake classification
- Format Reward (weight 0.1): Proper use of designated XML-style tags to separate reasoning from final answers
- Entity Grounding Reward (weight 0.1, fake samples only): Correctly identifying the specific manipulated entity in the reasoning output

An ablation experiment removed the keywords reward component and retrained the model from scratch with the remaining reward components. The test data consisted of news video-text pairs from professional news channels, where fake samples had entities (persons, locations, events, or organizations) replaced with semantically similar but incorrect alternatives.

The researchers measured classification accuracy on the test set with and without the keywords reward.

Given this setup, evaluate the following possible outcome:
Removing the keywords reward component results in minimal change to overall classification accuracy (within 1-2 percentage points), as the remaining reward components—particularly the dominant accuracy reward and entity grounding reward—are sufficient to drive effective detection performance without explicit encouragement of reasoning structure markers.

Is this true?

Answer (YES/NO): NO